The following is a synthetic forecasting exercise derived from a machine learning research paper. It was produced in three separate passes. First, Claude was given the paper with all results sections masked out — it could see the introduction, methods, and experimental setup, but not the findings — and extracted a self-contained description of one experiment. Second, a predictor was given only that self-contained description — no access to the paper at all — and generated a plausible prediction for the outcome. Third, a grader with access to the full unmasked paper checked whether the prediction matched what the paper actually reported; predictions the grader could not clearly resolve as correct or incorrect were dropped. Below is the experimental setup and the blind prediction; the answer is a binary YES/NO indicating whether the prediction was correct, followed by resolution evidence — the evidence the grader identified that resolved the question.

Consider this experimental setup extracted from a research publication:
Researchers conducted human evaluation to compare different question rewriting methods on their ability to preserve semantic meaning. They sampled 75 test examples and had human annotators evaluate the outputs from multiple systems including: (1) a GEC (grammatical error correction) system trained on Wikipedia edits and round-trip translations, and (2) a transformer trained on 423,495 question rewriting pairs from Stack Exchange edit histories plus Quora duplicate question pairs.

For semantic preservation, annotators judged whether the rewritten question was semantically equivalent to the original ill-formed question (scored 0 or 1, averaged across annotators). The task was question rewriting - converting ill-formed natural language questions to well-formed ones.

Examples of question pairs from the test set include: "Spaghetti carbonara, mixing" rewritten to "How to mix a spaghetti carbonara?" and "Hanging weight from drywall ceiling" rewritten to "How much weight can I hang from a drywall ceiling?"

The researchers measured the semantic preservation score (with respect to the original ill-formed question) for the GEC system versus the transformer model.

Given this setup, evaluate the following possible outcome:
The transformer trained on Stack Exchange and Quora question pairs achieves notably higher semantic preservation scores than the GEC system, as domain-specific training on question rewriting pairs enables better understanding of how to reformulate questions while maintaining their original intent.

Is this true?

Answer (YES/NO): NO